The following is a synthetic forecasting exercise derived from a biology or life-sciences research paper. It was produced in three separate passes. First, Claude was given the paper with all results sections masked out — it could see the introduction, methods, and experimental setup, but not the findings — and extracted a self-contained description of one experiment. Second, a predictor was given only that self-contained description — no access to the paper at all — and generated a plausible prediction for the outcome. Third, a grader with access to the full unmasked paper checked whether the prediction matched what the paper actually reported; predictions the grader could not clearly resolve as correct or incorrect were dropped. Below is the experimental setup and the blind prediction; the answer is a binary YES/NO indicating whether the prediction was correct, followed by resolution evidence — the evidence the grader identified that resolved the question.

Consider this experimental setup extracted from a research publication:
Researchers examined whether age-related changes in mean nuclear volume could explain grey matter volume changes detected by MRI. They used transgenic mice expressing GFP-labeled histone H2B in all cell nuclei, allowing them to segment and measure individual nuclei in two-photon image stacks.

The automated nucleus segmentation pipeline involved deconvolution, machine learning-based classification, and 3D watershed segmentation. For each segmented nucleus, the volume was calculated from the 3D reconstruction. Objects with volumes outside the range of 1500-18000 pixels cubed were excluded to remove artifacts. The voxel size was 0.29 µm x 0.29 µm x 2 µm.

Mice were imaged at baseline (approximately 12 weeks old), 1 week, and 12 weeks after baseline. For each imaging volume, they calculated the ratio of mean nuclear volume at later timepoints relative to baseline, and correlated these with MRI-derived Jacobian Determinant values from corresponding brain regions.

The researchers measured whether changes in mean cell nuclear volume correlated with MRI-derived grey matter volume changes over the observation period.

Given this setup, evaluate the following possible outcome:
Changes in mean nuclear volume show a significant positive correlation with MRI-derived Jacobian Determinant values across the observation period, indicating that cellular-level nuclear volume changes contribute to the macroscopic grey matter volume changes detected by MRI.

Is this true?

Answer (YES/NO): NO